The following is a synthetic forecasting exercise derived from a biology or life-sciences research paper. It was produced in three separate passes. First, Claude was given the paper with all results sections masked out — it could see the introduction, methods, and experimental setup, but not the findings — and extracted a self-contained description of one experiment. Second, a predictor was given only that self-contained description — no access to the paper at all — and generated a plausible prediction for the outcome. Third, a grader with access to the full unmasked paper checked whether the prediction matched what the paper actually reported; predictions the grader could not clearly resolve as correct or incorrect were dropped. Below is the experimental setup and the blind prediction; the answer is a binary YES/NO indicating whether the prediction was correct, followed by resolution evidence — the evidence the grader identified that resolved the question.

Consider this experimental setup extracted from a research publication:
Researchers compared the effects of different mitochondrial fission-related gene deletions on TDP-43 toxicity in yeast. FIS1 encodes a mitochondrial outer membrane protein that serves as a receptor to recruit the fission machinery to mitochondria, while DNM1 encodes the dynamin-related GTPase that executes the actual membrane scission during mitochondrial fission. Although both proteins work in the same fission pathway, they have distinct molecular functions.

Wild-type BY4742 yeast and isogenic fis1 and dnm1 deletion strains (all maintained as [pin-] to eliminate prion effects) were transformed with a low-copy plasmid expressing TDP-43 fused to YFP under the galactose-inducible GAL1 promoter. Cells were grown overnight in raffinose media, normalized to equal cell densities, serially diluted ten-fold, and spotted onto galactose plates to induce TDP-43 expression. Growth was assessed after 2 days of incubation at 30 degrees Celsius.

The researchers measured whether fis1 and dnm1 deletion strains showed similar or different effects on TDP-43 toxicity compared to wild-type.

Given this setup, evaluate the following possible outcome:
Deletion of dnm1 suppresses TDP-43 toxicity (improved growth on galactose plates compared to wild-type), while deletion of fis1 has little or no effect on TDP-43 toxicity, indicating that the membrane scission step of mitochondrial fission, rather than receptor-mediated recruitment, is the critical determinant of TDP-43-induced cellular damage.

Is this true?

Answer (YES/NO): YES